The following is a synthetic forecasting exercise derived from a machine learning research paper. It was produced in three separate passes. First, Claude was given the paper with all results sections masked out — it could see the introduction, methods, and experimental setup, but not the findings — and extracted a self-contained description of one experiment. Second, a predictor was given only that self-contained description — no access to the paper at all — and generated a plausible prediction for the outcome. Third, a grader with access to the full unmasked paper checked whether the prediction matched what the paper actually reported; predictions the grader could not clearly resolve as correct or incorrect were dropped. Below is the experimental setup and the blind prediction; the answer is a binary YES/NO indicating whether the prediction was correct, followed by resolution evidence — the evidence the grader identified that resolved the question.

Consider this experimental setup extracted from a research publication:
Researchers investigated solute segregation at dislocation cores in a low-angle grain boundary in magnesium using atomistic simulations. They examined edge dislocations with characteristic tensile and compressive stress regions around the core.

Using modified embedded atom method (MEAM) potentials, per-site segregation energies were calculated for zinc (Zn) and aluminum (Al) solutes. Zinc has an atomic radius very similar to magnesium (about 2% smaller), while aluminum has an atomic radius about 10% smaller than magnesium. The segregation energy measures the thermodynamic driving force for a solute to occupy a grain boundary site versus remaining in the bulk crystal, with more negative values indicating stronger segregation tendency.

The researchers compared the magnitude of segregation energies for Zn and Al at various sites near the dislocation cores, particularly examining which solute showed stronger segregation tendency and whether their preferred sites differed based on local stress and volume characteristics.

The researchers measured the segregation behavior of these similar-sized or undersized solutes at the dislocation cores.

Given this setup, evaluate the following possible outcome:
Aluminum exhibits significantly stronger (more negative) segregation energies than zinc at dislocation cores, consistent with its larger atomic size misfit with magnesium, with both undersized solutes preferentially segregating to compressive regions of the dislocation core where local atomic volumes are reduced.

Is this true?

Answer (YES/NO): NO